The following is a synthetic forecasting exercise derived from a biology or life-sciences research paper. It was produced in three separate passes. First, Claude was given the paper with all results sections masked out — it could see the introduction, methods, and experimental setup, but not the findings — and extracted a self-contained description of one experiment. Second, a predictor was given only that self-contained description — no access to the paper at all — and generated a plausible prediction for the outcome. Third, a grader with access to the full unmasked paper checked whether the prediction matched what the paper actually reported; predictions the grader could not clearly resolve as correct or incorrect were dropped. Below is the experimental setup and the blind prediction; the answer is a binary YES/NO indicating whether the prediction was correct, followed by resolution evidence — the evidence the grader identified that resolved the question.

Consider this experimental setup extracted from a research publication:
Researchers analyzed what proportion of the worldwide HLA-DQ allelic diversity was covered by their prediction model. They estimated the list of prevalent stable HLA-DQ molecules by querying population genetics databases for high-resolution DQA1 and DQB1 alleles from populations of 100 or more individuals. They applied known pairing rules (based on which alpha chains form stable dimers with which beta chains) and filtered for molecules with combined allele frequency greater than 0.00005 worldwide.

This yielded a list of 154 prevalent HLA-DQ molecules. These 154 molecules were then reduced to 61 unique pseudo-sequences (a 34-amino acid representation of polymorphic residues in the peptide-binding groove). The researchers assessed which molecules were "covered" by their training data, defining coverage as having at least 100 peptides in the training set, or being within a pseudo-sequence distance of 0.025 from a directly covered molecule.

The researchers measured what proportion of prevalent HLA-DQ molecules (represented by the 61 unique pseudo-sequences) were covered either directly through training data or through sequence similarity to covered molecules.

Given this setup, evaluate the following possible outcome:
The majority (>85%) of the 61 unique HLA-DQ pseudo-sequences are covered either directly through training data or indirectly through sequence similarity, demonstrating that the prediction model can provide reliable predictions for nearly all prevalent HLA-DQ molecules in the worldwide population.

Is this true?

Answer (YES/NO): NO